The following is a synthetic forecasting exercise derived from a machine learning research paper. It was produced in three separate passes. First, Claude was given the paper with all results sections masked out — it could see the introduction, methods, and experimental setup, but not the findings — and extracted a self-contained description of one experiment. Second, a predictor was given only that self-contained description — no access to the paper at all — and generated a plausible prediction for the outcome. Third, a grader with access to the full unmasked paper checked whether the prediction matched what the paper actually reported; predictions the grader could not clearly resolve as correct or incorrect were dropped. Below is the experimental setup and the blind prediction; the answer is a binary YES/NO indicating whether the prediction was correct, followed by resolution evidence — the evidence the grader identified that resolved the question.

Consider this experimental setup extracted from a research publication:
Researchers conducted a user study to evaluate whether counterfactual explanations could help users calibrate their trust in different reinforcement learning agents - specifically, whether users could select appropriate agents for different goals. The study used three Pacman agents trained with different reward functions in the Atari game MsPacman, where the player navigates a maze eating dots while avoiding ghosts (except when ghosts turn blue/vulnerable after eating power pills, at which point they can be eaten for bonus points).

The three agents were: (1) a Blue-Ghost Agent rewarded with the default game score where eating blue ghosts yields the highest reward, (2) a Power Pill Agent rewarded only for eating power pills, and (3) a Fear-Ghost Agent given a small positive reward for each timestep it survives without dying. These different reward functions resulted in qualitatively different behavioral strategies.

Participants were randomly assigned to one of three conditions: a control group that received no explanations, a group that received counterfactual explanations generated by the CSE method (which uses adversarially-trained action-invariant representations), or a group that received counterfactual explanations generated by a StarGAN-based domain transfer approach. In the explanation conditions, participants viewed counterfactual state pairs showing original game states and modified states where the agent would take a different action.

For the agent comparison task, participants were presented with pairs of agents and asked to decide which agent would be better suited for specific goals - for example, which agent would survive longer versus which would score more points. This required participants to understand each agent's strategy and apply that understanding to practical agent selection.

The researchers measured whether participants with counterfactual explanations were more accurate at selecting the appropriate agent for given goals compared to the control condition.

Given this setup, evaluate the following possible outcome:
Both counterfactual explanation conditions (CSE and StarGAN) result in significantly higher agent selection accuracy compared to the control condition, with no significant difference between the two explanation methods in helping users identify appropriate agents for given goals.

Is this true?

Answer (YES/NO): NO